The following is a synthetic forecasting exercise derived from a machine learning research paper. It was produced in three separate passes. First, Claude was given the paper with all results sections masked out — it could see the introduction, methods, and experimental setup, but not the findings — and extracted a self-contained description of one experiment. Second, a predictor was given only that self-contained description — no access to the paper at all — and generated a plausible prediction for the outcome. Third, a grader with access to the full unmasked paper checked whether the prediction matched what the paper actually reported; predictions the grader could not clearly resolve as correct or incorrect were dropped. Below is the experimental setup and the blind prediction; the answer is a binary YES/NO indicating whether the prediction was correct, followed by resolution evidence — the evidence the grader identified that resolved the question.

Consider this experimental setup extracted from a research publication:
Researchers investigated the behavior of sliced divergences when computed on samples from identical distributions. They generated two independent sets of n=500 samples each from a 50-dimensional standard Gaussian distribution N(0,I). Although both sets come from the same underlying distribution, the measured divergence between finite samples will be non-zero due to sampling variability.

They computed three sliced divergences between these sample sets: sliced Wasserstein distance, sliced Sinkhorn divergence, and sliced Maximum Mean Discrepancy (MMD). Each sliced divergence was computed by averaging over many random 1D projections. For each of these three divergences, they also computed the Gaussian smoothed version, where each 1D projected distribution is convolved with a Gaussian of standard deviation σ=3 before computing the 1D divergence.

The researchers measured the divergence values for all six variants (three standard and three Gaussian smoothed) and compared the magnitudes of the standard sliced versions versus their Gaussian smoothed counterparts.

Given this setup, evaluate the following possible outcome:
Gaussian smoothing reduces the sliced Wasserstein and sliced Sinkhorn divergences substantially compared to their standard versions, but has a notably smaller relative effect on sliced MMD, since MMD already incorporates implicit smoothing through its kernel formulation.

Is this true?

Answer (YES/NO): NO